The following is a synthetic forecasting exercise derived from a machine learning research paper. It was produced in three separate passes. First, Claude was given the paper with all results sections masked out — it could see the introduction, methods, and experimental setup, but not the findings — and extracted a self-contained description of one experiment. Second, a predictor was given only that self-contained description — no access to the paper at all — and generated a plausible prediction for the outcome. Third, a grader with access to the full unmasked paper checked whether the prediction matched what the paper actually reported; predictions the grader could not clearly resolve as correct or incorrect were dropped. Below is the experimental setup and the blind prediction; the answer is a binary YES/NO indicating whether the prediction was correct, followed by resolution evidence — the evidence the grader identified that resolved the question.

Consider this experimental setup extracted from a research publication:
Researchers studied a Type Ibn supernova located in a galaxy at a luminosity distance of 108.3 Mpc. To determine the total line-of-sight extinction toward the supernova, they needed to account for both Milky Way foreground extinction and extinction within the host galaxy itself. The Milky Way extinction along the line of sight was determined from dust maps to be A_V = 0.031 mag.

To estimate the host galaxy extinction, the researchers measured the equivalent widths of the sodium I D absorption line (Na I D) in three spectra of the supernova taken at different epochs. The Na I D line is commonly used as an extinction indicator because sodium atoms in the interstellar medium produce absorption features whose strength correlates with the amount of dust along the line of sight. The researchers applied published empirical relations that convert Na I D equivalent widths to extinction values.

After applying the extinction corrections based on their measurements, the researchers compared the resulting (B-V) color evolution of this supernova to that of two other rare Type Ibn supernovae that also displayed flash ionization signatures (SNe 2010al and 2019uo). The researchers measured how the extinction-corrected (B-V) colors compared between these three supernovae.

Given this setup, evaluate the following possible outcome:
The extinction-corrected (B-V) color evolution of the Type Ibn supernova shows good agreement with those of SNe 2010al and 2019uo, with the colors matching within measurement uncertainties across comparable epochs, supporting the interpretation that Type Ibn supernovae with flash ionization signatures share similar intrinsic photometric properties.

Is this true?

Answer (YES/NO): NO